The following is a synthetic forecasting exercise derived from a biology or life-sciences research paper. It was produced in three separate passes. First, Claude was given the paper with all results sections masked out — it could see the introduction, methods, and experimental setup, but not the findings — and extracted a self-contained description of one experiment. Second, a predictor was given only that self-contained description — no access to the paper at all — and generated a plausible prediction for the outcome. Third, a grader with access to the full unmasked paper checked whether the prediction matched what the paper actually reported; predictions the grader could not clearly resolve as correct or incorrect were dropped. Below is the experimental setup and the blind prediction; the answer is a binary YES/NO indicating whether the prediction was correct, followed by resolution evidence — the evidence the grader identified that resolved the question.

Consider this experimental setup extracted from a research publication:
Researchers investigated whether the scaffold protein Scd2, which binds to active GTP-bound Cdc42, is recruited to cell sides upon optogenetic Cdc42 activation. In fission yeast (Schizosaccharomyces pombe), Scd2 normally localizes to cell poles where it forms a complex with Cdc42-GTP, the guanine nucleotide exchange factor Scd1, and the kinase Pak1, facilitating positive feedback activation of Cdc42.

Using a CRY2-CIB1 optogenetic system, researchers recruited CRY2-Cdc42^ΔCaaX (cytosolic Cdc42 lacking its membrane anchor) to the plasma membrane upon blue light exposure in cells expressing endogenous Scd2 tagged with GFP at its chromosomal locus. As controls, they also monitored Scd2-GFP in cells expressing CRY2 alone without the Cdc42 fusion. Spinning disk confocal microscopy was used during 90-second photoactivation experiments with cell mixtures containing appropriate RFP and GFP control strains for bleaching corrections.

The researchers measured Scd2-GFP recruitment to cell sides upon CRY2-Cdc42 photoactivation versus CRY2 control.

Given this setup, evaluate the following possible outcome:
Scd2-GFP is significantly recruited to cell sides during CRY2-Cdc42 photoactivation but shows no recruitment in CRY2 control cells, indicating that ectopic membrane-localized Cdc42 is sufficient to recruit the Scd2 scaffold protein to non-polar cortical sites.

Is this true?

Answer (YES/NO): YES